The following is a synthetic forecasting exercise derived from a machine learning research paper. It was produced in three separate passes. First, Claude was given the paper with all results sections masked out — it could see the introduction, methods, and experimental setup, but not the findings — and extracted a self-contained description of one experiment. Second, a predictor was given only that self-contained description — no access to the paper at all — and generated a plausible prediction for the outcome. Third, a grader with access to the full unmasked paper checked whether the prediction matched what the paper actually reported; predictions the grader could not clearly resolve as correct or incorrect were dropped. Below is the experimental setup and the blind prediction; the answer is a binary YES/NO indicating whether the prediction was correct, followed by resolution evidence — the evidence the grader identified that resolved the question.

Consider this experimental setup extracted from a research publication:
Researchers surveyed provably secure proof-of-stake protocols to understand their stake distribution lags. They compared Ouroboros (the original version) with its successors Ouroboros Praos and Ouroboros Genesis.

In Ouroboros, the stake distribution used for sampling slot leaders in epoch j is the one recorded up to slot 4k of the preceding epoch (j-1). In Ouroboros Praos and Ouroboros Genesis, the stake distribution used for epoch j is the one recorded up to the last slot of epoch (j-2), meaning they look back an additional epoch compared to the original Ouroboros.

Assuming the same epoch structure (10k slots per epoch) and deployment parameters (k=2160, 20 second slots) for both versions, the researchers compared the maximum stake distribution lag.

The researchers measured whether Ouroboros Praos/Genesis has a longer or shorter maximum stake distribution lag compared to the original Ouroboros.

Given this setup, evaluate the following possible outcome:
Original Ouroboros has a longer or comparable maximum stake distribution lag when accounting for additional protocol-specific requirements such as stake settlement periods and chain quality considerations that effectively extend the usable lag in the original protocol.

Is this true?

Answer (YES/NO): NO